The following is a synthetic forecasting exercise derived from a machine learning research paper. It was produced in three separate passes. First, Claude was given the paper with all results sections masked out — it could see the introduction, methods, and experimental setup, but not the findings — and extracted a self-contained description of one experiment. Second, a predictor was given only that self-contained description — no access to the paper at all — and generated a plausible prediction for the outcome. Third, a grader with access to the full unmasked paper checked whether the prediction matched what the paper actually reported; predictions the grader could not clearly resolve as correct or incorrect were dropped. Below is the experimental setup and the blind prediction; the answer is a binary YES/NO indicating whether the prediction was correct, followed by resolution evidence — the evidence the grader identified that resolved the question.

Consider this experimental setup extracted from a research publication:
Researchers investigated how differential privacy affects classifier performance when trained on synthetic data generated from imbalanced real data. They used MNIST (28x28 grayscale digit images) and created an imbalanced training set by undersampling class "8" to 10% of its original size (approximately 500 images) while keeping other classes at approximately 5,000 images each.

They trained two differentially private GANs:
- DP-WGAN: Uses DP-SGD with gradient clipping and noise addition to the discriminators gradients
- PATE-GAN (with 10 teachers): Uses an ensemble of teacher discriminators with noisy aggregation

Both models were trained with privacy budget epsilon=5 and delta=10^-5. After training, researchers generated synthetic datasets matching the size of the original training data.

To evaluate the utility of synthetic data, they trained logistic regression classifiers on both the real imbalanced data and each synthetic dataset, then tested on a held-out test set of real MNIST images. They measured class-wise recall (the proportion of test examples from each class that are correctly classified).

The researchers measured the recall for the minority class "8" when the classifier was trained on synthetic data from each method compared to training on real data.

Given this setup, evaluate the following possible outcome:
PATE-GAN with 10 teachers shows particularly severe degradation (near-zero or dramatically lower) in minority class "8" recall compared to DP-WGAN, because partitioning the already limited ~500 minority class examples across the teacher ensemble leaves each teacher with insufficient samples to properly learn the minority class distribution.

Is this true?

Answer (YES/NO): YES